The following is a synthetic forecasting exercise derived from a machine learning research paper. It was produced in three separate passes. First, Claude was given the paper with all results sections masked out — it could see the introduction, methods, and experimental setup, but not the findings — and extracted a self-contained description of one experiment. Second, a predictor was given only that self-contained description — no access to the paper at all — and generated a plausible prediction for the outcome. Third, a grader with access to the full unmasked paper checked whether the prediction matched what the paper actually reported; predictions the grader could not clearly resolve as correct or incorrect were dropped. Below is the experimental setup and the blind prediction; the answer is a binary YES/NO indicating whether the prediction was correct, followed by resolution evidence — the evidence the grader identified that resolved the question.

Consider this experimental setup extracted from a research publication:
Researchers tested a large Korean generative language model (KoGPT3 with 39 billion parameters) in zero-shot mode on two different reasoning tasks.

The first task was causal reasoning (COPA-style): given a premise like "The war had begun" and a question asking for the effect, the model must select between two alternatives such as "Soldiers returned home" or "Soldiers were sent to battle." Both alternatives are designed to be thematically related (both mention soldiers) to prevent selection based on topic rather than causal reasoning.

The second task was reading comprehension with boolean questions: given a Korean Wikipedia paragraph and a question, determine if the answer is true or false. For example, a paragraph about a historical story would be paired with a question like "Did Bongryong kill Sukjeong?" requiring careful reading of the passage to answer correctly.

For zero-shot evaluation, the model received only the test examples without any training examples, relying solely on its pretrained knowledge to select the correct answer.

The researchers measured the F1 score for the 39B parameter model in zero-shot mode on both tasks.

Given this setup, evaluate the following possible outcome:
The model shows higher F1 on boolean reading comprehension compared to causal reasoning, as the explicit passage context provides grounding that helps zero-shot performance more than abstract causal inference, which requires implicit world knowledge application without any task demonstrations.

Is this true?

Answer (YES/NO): NO